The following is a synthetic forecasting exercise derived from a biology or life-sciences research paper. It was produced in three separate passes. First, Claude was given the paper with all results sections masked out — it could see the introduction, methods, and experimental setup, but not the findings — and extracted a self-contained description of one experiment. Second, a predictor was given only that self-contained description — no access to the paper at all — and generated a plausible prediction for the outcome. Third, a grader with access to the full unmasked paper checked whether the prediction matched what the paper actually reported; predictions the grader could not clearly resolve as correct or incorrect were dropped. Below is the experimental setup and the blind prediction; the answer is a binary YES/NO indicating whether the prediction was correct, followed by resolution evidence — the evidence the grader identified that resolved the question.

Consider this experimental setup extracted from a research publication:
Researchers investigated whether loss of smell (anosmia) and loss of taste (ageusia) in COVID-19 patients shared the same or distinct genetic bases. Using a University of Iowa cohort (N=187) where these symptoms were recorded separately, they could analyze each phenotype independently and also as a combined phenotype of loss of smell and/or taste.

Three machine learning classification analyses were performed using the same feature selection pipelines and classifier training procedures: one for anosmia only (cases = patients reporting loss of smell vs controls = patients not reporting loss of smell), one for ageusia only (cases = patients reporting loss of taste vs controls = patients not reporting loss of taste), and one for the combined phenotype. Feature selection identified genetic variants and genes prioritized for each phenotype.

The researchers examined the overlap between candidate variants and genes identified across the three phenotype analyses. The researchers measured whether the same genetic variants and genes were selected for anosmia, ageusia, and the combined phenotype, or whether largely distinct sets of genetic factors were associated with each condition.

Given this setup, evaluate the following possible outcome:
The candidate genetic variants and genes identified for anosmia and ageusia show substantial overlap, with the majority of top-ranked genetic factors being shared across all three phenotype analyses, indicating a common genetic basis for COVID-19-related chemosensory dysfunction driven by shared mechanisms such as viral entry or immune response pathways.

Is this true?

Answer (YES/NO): NO